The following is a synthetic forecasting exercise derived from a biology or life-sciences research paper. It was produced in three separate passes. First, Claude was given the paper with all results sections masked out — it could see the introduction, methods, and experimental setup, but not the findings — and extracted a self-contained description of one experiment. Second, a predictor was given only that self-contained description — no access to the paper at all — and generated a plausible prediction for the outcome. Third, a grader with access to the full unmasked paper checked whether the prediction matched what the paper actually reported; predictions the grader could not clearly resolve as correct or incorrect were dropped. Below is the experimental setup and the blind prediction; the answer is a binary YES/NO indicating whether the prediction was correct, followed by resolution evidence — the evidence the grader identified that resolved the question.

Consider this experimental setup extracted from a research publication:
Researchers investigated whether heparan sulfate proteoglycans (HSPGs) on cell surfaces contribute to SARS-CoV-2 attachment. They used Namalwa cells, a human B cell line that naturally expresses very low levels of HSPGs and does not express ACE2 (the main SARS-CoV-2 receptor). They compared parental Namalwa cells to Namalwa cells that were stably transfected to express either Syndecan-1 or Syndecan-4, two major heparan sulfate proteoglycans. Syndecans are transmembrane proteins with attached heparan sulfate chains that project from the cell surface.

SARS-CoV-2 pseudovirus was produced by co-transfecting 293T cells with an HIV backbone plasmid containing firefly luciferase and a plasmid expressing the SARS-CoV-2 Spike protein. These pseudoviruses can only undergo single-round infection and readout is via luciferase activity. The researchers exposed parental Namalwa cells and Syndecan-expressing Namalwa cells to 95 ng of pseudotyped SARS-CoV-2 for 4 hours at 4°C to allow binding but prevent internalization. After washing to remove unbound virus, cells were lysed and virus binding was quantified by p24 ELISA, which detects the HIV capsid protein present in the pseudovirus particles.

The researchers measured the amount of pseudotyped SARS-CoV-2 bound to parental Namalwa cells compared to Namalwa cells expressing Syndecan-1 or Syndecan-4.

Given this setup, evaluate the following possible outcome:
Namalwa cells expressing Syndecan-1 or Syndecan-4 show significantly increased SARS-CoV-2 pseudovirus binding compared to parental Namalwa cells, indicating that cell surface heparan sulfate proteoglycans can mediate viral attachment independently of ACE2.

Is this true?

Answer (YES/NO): YES